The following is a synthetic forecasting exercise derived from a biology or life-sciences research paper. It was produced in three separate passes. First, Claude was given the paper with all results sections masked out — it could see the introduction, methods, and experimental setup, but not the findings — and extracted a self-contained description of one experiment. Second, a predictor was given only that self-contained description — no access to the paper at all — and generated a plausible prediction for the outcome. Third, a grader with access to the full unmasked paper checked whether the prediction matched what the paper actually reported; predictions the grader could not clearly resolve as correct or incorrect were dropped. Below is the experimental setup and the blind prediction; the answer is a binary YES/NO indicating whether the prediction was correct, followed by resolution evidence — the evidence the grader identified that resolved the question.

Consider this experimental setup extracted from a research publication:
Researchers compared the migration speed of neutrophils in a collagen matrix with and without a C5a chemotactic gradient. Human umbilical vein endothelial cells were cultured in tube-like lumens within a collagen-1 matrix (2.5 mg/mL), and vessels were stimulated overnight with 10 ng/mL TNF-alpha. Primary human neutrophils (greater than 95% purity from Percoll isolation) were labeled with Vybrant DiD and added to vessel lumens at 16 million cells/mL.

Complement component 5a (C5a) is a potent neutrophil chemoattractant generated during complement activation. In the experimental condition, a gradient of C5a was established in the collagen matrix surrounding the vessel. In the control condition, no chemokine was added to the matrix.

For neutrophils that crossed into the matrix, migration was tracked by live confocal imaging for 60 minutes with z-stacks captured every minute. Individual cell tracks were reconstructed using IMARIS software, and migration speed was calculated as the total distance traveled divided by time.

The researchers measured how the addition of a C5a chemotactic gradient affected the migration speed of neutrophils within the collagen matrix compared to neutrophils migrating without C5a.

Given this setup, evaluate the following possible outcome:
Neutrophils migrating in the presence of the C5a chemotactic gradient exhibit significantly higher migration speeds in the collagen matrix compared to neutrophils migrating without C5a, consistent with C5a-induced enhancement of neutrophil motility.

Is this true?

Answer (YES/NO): NO